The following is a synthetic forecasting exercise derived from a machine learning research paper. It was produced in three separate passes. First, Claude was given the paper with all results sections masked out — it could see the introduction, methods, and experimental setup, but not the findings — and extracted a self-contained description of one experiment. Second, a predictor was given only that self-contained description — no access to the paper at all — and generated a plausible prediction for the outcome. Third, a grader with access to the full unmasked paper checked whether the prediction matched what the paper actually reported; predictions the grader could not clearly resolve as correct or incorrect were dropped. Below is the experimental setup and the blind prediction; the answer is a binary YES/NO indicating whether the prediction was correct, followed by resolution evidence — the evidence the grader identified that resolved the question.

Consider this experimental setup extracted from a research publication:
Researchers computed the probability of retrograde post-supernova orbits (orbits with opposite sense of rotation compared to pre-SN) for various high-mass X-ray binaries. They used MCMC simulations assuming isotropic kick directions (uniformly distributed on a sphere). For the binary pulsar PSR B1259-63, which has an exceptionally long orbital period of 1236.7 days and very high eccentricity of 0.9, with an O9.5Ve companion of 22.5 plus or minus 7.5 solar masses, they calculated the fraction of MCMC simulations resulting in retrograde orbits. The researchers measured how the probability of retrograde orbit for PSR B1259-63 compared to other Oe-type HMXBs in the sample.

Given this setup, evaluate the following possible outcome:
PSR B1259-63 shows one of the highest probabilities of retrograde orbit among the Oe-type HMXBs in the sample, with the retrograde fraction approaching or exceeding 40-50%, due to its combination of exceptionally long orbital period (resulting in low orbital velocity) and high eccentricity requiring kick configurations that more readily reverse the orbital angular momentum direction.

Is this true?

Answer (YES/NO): NO